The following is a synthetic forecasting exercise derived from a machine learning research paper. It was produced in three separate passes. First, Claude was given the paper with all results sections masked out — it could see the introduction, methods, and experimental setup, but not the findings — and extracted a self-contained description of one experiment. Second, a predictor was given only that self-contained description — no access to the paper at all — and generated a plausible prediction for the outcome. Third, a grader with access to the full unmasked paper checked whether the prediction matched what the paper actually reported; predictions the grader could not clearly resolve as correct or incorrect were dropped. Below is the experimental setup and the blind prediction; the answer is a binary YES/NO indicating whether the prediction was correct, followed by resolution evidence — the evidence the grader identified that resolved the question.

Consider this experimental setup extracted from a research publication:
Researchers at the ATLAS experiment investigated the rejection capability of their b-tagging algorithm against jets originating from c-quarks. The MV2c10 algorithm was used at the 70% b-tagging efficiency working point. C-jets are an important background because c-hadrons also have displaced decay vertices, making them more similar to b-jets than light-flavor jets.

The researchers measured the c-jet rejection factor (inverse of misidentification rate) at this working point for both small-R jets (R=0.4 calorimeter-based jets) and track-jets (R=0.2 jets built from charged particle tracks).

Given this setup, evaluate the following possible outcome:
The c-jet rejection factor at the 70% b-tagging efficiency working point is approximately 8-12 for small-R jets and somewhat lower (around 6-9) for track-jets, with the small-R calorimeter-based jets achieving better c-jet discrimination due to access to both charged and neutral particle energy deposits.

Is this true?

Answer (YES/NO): YES